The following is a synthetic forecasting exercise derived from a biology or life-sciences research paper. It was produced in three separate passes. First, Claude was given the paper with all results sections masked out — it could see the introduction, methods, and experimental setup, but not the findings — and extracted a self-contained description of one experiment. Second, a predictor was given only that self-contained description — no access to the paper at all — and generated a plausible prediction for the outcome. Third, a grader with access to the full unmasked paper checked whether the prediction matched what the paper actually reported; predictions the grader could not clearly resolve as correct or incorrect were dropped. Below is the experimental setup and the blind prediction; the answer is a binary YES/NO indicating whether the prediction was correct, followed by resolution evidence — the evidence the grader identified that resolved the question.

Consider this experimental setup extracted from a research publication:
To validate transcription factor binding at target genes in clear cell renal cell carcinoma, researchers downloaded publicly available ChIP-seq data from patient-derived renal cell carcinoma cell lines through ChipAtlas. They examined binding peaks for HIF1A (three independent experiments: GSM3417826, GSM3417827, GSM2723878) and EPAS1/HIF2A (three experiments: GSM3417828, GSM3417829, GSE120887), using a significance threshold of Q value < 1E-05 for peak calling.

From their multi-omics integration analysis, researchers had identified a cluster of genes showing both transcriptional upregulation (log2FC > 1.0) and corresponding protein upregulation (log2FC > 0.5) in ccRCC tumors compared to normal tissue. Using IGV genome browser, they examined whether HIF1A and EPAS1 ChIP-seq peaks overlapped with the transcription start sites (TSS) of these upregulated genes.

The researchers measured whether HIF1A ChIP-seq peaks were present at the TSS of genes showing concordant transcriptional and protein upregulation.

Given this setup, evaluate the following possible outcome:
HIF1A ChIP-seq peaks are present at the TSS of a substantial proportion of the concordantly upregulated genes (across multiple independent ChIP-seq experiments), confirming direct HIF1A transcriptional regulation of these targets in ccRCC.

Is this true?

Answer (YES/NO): NO